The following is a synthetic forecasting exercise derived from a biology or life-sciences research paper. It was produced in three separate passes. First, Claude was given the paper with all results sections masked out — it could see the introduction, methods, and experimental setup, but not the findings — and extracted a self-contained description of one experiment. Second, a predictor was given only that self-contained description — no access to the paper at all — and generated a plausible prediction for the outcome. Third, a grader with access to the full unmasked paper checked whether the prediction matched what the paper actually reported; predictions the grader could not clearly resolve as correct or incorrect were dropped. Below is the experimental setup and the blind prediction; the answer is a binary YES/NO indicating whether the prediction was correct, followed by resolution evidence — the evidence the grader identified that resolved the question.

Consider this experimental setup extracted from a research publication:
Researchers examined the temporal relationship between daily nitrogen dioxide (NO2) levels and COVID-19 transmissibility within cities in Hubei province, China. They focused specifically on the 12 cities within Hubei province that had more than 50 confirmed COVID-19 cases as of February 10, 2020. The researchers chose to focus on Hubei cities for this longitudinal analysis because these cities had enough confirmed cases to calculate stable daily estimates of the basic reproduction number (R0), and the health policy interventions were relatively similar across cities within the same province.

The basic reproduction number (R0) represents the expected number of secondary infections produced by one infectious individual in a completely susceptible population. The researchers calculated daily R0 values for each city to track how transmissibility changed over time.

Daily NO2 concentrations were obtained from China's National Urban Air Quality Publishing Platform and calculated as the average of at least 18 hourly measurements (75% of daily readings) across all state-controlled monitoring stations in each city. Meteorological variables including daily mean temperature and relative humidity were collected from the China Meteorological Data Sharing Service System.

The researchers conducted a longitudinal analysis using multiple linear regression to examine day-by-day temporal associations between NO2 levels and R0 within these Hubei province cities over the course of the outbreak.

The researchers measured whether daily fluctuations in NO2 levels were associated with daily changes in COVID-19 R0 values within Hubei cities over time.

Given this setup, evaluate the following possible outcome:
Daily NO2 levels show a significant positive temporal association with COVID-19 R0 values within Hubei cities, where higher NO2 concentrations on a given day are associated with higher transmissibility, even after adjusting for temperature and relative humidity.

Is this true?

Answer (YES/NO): NO